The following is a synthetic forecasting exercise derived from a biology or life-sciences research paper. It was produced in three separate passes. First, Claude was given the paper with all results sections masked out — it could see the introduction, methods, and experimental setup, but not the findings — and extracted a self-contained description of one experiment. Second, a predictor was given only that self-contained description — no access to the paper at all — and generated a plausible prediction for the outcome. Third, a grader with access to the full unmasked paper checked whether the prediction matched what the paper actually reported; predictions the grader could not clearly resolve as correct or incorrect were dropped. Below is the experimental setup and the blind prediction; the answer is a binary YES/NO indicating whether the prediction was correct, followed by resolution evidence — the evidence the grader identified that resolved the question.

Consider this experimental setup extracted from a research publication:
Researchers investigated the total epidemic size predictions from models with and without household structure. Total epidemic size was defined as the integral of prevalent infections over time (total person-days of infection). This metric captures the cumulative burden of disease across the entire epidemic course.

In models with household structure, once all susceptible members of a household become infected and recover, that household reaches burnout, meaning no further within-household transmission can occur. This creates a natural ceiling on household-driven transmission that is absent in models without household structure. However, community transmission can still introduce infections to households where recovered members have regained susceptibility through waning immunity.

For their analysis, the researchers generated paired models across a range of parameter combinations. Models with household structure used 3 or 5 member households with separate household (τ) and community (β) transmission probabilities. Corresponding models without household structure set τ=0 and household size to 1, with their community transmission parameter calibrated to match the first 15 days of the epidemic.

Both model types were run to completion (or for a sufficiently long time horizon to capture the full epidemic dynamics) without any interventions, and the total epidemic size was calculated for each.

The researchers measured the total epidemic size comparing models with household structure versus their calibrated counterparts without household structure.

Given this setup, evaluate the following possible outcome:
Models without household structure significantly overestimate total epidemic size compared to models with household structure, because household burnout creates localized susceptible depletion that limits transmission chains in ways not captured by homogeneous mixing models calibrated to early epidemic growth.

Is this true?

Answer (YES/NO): YES